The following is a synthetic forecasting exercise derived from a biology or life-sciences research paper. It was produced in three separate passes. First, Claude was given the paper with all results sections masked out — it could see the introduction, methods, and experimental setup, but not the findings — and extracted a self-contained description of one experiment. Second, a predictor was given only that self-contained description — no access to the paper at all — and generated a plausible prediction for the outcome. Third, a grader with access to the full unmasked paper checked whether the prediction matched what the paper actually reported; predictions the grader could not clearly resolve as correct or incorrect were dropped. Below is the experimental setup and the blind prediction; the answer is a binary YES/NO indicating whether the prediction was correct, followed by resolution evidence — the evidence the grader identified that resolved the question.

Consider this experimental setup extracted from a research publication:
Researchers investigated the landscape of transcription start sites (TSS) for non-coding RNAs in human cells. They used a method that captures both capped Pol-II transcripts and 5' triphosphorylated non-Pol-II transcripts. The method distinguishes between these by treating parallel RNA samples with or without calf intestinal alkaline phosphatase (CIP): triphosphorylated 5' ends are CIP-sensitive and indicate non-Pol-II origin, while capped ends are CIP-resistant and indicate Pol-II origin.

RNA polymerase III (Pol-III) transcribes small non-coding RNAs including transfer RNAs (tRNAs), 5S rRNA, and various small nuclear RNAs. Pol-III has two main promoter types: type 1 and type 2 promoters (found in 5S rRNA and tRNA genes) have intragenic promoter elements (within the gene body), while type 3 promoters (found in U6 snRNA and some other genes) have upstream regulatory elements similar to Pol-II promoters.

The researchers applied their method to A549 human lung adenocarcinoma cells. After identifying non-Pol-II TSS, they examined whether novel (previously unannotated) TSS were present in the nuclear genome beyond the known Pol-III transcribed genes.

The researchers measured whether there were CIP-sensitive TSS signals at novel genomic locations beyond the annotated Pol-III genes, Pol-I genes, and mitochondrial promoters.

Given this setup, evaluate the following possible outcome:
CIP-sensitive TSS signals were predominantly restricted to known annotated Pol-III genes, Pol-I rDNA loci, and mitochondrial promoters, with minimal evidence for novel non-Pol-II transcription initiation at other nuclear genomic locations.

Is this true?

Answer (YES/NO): NO